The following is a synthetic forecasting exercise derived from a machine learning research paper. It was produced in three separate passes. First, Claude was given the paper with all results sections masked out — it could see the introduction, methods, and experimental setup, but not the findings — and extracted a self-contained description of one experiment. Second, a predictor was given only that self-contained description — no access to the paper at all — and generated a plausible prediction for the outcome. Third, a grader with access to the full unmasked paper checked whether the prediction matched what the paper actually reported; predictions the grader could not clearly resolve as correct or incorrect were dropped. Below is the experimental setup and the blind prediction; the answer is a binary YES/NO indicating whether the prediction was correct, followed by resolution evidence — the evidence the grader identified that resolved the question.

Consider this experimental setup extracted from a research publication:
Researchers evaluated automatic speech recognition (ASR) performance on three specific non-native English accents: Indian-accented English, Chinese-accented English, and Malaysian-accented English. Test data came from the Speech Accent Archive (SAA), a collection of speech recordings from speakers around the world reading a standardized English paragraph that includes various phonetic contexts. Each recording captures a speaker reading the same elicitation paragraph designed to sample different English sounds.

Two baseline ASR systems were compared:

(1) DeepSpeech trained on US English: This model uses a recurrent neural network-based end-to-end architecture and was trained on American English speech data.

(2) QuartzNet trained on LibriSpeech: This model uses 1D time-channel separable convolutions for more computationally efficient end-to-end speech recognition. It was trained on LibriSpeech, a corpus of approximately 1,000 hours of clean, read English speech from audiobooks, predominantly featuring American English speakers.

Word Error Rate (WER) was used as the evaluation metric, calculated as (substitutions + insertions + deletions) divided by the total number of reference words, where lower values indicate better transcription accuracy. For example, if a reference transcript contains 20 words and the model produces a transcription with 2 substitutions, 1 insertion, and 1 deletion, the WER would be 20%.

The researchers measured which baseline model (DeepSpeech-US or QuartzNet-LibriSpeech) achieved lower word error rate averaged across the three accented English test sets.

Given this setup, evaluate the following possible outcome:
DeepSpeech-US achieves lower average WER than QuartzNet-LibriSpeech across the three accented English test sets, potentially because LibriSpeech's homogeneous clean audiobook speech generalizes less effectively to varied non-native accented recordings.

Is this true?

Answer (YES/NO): NO